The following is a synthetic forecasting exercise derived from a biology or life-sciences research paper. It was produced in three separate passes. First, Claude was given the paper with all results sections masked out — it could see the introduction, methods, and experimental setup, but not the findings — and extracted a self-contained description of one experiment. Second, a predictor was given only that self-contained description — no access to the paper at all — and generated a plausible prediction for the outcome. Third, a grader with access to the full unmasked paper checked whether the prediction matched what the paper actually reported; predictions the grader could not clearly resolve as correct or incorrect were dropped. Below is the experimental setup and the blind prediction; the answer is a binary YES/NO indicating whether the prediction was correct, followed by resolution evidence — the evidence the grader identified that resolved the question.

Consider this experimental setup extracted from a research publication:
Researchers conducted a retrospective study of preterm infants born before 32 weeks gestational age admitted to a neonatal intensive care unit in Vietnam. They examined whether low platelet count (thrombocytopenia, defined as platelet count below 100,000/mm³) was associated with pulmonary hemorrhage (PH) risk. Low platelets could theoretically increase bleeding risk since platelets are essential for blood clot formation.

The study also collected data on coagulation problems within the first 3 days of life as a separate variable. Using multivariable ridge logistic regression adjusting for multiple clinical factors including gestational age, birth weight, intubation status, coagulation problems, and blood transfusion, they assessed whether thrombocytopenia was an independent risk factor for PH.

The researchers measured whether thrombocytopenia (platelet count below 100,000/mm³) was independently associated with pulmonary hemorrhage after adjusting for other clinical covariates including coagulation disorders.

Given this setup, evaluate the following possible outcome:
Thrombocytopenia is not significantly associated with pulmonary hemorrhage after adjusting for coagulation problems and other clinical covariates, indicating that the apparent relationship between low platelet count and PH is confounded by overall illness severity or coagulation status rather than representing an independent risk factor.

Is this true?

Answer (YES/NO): YES